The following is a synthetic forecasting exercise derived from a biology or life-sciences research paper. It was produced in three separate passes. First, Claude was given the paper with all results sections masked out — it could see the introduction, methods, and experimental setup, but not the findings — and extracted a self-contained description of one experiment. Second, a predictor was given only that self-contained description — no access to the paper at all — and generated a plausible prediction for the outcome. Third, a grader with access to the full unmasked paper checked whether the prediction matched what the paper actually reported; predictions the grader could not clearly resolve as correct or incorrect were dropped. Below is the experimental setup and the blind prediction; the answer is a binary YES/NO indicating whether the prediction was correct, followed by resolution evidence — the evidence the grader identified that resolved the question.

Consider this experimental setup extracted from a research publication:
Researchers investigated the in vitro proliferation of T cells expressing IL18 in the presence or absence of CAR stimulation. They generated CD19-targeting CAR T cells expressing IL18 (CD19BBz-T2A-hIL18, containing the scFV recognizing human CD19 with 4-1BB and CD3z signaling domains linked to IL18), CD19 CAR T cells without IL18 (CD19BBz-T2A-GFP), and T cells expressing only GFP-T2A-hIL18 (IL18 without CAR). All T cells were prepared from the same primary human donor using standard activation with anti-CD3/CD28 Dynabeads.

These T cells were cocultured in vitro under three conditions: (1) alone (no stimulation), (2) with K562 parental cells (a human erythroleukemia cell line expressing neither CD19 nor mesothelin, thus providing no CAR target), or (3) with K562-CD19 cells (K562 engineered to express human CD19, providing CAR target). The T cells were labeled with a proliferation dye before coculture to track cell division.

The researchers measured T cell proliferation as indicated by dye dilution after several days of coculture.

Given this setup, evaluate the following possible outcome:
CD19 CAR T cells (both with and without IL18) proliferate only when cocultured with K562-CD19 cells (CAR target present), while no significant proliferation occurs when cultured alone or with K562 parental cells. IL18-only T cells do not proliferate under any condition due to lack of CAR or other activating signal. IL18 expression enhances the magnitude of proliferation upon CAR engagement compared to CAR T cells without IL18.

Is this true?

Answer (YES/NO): YES